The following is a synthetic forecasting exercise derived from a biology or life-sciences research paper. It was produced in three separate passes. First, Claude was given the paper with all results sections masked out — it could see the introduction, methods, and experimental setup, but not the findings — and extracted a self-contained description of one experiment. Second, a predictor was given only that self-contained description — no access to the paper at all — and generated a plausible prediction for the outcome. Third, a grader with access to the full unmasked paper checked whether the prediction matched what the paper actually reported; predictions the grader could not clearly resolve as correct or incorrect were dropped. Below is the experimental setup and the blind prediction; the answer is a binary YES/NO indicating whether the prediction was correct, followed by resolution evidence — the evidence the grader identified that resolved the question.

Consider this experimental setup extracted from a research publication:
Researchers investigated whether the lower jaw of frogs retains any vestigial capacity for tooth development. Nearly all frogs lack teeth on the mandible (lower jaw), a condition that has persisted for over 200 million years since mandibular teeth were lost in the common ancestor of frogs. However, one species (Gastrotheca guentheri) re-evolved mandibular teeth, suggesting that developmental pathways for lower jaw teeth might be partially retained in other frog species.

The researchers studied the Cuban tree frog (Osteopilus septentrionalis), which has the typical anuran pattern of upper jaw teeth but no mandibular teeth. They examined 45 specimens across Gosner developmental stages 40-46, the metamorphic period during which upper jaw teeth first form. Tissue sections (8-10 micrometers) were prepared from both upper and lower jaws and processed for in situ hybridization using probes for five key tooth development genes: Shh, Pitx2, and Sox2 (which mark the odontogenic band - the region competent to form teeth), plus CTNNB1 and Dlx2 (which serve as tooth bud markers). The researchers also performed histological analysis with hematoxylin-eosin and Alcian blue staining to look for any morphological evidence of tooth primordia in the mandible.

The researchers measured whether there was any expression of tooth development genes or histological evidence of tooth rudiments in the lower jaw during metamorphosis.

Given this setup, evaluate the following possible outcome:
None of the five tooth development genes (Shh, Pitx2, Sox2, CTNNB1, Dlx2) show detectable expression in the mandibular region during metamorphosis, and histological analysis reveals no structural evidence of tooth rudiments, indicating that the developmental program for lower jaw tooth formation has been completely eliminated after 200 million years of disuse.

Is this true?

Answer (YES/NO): NO